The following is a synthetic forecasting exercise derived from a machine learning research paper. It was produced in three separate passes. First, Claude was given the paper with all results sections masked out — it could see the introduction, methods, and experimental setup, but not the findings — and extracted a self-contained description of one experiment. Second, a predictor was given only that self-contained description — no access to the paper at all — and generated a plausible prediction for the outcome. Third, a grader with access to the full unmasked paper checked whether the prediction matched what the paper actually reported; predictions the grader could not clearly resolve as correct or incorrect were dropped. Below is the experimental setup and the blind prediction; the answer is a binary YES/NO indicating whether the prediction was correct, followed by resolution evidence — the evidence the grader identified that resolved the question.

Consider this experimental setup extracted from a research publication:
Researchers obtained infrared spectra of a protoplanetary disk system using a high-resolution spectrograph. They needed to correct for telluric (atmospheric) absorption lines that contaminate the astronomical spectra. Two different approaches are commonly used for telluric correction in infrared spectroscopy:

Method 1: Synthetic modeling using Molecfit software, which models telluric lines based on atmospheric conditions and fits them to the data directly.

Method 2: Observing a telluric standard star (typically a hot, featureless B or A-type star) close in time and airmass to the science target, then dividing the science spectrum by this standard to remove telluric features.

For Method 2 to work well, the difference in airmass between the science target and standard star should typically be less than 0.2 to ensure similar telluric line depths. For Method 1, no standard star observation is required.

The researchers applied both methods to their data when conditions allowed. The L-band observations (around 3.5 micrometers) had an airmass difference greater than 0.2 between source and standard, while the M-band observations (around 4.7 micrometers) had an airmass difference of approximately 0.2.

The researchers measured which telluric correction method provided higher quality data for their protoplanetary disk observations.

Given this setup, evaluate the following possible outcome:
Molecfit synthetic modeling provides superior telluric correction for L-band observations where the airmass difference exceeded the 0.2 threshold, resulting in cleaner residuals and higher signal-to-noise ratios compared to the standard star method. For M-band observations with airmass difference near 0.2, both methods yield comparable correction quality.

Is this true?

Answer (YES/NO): NO